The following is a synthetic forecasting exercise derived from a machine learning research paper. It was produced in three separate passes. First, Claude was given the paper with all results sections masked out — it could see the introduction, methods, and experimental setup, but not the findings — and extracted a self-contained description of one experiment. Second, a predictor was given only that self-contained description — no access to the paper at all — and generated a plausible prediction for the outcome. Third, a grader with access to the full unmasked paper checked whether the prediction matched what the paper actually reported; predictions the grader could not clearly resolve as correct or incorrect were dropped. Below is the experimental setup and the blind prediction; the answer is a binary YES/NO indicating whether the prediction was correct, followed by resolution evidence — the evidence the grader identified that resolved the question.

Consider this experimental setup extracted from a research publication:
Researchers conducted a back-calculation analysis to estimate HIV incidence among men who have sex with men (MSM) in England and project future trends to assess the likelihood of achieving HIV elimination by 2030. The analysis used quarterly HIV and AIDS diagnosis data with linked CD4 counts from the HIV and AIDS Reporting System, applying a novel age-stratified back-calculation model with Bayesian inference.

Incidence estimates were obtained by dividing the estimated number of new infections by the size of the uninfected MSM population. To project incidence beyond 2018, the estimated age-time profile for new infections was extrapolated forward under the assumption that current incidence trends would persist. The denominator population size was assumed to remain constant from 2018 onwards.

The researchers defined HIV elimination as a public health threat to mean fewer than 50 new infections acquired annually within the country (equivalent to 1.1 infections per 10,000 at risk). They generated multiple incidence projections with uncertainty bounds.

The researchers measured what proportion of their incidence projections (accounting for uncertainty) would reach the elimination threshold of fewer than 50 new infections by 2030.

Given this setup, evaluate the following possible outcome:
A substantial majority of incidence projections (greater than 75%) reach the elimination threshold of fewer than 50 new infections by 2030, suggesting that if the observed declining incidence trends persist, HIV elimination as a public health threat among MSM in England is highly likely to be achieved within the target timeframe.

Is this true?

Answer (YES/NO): NO